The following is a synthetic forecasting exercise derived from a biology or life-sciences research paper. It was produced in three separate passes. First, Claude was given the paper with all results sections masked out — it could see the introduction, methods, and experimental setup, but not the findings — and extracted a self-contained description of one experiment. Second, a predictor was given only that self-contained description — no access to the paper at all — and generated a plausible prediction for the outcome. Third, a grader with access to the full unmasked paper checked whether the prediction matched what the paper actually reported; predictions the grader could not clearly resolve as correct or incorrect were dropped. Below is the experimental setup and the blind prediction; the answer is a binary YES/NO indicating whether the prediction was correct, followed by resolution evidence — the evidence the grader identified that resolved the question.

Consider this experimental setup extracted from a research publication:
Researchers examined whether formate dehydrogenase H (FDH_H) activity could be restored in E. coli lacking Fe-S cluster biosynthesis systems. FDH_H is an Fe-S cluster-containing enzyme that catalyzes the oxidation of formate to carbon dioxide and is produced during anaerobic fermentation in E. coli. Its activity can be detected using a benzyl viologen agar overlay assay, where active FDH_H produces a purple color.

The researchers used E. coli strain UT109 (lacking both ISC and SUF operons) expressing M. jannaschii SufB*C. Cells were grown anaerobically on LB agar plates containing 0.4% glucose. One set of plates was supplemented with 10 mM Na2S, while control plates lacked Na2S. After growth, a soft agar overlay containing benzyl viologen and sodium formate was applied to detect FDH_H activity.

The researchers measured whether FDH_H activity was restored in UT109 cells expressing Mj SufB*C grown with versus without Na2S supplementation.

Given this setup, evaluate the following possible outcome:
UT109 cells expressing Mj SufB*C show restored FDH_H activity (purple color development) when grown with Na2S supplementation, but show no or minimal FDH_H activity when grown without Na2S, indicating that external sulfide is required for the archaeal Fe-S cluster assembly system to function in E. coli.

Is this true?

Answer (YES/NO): YES